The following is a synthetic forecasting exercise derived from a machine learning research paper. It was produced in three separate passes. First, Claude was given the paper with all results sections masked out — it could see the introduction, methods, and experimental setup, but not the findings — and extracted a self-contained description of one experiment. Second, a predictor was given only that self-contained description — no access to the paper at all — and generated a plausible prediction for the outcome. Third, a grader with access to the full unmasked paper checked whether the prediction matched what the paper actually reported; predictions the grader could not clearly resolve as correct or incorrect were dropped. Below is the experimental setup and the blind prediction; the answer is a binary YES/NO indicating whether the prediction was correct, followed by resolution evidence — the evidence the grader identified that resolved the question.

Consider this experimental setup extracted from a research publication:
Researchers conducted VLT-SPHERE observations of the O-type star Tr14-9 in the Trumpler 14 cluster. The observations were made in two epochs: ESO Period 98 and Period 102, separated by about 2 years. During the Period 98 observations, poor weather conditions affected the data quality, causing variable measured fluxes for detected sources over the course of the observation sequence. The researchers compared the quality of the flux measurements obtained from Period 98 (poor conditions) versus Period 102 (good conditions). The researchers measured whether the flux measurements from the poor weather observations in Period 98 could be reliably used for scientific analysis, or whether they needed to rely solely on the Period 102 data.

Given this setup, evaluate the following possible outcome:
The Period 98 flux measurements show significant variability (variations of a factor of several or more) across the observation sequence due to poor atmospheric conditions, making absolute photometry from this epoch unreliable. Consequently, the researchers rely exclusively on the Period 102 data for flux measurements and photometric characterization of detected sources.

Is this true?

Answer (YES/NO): YES